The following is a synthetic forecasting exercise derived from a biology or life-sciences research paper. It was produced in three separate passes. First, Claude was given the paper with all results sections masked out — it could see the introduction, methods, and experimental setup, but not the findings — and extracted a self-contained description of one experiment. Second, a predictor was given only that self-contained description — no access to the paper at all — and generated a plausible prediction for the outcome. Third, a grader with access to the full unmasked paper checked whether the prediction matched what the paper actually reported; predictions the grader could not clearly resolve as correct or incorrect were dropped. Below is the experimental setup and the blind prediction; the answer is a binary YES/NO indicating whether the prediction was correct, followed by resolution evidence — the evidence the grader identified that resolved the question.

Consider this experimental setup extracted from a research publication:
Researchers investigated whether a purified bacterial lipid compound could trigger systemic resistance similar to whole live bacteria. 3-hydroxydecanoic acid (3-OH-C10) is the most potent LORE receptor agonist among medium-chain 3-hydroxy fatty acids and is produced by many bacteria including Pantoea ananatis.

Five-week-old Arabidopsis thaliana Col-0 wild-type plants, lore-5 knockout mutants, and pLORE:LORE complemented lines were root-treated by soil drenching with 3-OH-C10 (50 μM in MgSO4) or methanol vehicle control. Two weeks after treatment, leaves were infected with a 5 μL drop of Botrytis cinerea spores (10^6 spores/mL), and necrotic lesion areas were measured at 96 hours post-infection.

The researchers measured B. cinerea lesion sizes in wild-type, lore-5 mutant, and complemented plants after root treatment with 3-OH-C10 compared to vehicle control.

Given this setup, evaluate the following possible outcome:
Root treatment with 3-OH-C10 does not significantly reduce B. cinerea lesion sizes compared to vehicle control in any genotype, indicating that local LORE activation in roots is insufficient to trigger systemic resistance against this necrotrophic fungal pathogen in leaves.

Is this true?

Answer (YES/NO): NO